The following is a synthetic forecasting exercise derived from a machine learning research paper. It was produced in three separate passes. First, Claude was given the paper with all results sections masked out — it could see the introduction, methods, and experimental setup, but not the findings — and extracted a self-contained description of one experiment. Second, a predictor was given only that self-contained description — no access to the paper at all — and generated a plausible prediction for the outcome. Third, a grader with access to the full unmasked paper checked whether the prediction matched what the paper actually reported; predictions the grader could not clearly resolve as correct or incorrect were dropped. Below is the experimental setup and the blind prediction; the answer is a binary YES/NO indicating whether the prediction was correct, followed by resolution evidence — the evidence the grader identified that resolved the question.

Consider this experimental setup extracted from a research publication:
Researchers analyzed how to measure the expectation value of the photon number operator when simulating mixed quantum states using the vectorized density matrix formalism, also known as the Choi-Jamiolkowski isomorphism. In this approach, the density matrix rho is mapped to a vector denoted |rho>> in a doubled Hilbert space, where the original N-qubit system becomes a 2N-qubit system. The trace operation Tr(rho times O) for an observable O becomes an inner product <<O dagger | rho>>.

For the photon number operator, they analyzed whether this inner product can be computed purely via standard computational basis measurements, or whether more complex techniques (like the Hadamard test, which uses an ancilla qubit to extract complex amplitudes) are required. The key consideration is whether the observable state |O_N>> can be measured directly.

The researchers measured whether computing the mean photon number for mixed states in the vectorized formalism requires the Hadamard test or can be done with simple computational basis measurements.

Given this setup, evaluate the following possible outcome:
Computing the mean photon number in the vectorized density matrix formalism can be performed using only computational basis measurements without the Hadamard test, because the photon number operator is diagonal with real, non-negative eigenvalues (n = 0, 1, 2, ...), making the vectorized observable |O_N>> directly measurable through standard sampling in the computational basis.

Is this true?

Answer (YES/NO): NO